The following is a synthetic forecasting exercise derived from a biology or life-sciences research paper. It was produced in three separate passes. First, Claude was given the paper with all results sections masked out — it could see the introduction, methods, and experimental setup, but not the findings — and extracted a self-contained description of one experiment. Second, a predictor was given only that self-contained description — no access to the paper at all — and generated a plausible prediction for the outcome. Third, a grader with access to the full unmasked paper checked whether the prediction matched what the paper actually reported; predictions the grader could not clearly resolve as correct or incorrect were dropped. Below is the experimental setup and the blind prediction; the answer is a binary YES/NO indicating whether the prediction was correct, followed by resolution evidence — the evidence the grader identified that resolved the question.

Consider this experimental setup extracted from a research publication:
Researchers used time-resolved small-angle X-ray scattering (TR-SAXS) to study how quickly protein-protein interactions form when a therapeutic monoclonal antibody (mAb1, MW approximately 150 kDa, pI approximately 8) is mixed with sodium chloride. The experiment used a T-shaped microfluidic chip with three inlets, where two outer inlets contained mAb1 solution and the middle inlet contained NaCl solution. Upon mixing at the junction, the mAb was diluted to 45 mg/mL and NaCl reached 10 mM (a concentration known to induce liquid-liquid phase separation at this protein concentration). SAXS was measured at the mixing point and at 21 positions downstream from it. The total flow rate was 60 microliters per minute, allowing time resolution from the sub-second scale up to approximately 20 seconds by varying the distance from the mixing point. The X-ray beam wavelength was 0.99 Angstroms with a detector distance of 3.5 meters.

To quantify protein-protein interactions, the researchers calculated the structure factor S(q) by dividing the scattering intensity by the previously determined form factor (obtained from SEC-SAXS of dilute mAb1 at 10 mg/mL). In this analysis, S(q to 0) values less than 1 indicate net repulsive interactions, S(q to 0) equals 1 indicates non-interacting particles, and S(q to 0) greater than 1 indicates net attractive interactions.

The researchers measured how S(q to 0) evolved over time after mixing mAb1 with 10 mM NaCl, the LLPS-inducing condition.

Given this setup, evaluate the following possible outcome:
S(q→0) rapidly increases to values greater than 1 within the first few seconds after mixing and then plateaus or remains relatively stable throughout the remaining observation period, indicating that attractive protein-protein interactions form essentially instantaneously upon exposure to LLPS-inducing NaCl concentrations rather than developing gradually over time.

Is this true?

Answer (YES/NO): YES